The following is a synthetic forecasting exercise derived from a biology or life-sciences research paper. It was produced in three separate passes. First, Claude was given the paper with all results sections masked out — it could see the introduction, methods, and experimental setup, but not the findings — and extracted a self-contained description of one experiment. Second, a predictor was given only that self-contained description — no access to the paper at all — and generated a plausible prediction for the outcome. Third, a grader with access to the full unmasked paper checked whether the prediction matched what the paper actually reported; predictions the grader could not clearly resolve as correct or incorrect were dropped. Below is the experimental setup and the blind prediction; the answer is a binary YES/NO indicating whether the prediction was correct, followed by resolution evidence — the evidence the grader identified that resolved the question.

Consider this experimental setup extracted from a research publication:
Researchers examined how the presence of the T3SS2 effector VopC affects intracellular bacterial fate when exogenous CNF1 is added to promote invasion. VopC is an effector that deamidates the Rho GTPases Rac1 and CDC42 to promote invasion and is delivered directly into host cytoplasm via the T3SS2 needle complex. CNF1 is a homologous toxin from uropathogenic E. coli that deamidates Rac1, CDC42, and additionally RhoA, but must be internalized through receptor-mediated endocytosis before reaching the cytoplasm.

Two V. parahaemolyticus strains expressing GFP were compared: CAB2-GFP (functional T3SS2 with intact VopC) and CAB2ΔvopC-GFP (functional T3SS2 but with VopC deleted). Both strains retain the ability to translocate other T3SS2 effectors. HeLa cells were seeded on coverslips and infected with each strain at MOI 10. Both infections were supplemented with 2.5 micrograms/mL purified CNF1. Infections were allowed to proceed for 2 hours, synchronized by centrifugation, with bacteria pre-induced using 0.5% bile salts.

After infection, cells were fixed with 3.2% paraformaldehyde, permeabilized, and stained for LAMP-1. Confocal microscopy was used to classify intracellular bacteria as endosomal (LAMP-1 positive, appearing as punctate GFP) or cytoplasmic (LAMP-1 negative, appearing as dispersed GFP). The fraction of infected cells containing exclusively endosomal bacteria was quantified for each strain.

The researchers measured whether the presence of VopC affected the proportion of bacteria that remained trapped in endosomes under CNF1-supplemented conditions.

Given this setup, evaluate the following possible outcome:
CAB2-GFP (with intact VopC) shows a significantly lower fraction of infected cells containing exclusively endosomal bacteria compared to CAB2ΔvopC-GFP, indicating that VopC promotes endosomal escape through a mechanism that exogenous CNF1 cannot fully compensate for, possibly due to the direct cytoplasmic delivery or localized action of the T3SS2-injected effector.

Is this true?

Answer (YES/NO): NO